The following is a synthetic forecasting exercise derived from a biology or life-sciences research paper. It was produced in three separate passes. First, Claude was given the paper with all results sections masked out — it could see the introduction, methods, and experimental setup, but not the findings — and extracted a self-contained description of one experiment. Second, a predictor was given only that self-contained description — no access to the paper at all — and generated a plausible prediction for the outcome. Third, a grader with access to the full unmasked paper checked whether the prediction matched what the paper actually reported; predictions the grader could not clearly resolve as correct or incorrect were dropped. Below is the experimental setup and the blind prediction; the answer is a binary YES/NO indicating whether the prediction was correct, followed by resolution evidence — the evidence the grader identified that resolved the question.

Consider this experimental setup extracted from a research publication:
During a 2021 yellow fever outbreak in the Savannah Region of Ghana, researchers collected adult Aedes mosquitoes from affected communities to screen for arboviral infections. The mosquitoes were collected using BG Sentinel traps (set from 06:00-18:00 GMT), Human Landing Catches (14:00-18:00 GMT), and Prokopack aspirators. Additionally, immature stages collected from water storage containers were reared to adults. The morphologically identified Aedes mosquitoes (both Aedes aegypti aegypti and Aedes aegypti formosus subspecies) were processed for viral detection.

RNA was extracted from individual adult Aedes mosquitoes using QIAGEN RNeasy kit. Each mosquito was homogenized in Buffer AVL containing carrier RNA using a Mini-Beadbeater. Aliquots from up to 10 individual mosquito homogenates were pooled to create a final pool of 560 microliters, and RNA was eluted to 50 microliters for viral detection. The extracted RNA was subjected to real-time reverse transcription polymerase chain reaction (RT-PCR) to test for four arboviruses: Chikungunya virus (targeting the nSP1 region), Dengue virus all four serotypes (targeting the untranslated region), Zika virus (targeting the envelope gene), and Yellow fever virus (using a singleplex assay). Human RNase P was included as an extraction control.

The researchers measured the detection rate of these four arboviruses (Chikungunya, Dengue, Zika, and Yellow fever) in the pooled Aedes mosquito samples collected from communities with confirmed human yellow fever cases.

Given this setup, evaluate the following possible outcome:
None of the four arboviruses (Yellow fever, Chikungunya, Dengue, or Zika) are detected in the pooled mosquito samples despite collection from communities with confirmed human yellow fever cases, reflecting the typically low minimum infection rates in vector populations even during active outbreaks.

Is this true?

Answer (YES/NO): YES